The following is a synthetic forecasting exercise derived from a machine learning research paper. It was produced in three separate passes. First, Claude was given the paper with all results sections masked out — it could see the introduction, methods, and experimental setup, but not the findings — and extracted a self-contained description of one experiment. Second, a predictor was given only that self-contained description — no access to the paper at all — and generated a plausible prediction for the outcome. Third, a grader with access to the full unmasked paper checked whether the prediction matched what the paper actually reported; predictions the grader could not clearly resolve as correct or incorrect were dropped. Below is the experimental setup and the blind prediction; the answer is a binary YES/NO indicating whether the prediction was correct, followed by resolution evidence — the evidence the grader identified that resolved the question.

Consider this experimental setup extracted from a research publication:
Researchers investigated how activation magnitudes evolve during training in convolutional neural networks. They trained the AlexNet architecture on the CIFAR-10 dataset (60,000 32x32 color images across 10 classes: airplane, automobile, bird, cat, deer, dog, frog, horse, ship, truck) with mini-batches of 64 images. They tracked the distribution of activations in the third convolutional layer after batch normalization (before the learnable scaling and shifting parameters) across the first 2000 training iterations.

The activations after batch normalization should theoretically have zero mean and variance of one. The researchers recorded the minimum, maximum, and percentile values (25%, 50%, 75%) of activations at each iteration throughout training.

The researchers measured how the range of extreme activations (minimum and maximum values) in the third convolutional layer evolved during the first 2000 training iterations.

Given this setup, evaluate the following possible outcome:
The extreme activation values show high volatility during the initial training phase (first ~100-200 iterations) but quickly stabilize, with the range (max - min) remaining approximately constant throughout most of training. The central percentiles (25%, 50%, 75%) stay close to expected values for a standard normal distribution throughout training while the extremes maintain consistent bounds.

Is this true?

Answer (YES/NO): NO